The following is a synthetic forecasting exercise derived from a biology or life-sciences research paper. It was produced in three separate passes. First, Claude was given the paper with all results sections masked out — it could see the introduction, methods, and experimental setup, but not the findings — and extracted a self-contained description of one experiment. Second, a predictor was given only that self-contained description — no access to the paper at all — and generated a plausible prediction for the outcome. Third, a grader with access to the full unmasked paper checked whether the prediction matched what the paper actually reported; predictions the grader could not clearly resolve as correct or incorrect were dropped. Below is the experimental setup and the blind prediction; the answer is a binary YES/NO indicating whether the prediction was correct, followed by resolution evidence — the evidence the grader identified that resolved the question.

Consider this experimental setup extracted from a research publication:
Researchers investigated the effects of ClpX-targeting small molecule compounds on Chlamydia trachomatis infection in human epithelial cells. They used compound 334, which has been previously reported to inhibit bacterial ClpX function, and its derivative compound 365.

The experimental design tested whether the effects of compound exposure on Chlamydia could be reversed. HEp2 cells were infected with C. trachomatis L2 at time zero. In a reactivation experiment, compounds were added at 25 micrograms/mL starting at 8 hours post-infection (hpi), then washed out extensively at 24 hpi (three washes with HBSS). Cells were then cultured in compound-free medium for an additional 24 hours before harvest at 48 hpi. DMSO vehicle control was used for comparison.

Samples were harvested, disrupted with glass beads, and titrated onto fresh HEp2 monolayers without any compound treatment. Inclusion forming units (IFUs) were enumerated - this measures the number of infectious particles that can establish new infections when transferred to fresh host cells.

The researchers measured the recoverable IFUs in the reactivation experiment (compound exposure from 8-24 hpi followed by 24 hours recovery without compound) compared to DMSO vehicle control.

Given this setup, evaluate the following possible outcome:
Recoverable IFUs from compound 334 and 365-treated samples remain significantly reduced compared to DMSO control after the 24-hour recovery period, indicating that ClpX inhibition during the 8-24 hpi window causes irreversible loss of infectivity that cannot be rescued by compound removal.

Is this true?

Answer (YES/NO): NO